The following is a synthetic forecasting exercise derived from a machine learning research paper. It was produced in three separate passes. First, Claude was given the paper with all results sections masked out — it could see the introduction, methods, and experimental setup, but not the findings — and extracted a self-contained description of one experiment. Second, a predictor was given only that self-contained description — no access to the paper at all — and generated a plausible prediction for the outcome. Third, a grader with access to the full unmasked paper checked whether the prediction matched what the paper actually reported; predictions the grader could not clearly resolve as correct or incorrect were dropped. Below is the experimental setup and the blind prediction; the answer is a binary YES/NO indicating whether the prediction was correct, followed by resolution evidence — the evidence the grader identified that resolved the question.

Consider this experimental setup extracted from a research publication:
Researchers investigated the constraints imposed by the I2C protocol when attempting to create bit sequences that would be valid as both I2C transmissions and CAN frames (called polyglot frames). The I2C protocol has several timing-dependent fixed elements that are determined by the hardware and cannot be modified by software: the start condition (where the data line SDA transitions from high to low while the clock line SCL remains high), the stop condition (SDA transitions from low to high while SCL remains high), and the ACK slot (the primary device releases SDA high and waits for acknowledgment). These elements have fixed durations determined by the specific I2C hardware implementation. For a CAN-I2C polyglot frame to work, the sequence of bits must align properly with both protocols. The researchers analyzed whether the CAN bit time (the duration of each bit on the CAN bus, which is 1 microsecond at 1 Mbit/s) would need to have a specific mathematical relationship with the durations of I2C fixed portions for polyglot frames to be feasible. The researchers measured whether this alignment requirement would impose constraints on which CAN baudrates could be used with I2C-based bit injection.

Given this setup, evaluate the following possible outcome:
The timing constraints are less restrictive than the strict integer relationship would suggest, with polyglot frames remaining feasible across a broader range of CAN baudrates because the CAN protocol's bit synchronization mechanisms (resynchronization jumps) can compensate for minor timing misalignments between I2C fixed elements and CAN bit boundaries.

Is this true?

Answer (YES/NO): NO